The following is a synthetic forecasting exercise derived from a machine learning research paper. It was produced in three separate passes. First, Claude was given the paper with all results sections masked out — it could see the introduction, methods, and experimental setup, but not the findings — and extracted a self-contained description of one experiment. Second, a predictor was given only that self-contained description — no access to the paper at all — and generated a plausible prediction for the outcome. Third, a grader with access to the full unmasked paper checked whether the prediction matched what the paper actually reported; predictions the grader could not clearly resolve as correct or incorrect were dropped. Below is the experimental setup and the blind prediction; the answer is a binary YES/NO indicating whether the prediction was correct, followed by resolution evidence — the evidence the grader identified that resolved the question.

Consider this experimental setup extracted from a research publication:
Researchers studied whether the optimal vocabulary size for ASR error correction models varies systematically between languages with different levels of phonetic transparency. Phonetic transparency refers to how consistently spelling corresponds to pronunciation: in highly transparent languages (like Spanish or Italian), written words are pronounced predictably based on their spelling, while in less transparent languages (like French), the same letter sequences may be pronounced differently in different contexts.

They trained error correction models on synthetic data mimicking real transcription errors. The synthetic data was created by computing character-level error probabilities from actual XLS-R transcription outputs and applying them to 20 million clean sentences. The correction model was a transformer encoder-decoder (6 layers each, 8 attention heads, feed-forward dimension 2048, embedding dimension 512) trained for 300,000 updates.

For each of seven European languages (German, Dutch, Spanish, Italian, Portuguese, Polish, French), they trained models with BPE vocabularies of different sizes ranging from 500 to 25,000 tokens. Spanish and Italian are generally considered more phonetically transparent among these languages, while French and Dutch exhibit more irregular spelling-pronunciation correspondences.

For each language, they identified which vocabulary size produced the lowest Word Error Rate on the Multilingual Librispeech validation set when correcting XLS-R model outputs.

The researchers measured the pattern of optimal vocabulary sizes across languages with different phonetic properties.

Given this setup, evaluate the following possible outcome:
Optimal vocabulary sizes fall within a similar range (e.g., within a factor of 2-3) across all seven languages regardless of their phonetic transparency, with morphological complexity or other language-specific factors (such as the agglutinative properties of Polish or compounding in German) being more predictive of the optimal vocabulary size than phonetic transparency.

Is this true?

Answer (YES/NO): NO